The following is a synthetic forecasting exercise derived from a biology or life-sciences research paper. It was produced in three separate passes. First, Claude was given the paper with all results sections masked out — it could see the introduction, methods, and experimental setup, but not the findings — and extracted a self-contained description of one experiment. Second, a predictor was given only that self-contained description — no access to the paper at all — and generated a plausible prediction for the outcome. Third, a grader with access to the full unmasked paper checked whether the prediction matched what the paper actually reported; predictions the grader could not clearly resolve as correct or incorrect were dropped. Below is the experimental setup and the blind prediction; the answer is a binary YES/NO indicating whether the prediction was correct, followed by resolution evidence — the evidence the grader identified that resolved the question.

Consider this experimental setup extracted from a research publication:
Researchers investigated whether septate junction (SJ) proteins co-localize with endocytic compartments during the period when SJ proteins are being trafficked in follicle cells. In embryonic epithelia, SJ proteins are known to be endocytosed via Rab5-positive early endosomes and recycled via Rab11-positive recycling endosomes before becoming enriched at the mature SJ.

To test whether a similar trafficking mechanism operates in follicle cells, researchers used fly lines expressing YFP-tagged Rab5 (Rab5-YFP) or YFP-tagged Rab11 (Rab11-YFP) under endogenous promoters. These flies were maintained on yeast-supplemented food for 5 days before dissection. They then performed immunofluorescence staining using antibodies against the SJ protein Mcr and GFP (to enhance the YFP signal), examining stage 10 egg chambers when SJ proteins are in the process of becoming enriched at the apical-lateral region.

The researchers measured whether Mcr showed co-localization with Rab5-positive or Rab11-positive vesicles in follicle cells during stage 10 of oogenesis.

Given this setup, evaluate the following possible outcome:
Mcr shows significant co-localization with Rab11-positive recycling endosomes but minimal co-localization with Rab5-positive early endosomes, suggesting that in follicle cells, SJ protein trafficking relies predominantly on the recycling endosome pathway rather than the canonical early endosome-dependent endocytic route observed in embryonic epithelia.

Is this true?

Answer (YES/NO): NO